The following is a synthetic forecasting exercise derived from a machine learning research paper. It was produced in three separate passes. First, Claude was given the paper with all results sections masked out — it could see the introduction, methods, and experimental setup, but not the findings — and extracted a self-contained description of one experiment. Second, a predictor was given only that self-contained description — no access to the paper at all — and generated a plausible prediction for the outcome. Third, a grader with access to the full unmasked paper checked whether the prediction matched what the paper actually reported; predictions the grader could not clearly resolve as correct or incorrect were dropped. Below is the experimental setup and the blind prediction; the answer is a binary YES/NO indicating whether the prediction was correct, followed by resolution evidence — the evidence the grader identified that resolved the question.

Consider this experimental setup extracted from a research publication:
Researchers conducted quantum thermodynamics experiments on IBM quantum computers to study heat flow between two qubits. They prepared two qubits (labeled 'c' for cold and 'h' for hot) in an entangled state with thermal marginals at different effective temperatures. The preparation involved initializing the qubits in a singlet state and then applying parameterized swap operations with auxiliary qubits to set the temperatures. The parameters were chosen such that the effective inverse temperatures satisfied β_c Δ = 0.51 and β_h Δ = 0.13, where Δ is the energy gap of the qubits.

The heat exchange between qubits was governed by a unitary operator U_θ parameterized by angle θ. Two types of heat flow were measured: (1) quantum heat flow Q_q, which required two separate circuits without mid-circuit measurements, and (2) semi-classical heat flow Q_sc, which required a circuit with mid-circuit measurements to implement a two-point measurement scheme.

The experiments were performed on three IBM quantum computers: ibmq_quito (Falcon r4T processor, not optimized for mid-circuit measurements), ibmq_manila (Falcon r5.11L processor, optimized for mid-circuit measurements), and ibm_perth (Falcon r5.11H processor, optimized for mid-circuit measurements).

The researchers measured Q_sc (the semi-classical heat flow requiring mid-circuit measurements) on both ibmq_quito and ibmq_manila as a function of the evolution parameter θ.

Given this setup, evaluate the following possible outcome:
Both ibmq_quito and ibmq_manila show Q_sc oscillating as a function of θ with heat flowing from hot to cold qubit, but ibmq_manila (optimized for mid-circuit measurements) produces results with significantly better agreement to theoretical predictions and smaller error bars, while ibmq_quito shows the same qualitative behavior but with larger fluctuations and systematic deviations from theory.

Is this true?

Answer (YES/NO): NO